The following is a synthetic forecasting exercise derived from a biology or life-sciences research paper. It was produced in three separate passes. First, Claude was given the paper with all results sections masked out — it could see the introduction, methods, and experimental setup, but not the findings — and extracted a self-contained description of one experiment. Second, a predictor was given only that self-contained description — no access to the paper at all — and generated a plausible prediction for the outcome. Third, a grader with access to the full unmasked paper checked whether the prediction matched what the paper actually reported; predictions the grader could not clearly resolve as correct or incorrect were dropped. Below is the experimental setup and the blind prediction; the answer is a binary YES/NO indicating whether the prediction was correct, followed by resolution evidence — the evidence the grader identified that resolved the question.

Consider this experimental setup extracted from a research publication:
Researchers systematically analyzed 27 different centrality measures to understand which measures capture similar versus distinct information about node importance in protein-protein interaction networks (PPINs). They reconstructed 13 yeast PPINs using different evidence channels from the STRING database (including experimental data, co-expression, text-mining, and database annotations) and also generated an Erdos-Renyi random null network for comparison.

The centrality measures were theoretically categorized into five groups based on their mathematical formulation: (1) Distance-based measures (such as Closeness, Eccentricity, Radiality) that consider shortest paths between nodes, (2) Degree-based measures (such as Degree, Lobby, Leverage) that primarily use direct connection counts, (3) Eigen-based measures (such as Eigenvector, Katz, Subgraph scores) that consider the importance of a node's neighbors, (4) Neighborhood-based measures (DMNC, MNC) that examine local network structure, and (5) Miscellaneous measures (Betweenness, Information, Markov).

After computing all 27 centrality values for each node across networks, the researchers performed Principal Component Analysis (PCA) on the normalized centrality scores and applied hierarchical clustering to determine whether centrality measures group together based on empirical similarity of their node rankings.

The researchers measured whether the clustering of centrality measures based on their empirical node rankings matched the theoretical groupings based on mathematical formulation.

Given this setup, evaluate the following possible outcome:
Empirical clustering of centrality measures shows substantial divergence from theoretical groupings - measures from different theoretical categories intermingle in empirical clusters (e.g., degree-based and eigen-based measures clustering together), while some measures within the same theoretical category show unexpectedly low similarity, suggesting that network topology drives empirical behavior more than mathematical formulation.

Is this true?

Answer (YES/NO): YES